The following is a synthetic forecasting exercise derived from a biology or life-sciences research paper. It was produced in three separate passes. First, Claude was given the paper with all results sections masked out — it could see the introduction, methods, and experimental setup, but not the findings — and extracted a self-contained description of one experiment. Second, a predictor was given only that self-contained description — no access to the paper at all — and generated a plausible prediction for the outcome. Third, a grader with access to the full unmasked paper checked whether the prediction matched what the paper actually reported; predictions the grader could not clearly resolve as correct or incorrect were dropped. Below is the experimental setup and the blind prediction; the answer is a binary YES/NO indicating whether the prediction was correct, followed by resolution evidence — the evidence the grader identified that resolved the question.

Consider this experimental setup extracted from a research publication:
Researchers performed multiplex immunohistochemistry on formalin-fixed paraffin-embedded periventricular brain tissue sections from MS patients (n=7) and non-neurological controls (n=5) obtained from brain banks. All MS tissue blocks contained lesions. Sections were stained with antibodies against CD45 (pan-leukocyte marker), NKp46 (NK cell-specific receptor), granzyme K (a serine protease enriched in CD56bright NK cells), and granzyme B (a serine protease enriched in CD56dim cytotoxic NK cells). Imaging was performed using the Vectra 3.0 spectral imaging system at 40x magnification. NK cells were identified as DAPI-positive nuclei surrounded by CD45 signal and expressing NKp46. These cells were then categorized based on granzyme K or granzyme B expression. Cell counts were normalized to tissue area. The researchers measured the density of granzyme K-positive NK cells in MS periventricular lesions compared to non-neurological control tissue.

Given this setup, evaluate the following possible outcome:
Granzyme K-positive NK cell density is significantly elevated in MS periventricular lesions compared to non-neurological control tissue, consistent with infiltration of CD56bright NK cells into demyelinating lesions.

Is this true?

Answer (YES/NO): YES